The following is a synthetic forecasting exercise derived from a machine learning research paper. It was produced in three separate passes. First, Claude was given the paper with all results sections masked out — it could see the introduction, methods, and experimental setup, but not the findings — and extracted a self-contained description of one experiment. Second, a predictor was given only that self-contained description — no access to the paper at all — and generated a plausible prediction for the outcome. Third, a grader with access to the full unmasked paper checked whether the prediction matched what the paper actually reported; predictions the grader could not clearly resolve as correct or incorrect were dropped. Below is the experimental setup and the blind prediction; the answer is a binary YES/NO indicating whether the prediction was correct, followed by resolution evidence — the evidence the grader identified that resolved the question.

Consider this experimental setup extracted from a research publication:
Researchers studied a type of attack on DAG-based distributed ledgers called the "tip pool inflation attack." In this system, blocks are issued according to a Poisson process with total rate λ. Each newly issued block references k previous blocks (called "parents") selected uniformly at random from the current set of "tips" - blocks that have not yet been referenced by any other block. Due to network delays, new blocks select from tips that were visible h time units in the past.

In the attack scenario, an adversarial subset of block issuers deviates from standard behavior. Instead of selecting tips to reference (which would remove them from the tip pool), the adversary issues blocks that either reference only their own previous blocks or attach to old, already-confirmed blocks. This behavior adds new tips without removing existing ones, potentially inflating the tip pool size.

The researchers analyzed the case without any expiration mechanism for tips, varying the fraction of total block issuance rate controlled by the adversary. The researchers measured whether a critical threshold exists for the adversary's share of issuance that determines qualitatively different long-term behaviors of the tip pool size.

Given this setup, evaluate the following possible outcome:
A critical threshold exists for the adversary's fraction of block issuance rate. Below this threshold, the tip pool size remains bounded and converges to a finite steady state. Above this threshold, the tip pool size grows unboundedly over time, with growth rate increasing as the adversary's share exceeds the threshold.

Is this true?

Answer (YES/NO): YES